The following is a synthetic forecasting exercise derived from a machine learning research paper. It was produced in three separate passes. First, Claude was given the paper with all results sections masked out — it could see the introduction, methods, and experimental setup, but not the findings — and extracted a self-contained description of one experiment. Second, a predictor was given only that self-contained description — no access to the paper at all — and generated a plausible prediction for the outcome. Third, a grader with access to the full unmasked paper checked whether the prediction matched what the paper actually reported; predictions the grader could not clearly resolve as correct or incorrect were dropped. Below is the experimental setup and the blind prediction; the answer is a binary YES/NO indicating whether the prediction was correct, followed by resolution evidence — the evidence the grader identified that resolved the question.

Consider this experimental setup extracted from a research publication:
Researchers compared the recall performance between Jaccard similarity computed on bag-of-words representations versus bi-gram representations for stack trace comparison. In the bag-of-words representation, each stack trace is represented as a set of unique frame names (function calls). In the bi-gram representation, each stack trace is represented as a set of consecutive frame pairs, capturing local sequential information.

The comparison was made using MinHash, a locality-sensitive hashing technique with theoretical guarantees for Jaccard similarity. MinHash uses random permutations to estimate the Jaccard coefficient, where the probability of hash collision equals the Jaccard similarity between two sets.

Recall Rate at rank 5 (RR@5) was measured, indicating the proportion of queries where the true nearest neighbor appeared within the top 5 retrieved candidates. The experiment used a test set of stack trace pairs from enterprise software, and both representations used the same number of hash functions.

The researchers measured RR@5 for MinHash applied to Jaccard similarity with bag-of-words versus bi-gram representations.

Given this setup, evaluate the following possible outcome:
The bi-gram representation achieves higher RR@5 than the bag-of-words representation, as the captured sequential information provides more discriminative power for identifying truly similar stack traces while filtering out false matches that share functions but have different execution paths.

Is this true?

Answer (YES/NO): NO